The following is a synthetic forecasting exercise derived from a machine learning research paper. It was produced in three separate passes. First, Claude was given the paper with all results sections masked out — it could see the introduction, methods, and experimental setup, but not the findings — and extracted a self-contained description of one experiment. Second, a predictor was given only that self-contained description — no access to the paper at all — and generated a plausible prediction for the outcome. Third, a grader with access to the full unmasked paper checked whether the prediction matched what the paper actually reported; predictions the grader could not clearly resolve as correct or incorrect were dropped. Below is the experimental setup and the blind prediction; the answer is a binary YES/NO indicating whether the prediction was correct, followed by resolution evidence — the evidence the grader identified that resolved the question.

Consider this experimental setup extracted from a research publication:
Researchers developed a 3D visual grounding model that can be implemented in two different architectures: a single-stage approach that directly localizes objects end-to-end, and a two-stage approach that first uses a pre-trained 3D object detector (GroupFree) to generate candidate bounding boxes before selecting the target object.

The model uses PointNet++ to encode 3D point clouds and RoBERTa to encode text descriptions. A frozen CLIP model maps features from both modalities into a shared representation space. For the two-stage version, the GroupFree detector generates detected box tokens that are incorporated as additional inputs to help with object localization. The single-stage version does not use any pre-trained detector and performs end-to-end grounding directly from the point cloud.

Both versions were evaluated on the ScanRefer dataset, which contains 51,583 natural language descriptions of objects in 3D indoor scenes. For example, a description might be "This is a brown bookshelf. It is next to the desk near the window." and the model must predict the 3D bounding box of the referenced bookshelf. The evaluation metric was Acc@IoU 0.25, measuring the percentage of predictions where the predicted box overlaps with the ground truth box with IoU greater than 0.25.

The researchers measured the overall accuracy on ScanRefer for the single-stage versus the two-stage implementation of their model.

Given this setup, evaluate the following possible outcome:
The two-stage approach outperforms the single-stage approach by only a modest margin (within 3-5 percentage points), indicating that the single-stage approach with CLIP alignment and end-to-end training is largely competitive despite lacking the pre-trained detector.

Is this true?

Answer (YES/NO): NO